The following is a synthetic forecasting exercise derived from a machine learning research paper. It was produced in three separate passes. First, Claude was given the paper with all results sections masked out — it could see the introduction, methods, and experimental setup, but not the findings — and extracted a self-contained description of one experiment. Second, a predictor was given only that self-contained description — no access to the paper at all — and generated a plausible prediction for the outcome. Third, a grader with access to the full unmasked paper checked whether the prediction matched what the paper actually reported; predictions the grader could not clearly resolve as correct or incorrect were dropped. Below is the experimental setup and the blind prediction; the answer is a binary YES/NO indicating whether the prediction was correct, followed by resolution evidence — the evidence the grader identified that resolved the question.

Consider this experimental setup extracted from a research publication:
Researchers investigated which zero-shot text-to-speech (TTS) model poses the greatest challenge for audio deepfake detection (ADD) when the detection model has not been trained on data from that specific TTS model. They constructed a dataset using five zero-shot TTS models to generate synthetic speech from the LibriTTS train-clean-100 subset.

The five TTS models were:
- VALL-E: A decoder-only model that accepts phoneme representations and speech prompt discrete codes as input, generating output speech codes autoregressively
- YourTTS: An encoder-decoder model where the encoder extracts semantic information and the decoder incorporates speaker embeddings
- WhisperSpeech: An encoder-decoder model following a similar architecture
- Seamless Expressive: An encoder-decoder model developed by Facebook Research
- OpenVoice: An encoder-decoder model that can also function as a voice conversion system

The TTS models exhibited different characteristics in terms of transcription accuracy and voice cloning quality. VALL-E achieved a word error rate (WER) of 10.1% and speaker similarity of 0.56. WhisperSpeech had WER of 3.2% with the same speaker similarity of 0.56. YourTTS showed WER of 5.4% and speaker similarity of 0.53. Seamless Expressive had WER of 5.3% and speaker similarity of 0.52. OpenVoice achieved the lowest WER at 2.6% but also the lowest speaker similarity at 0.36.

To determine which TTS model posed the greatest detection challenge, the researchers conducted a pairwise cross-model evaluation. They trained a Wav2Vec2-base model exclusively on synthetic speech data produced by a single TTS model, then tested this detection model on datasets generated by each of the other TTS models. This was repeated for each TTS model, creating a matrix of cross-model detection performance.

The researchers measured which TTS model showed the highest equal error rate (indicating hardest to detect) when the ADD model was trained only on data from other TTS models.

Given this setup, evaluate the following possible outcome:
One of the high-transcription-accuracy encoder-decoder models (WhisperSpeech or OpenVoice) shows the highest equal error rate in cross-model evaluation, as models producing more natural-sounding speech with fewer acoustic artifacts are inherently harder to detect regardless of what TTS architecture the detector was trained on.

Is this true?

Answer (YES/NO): NO